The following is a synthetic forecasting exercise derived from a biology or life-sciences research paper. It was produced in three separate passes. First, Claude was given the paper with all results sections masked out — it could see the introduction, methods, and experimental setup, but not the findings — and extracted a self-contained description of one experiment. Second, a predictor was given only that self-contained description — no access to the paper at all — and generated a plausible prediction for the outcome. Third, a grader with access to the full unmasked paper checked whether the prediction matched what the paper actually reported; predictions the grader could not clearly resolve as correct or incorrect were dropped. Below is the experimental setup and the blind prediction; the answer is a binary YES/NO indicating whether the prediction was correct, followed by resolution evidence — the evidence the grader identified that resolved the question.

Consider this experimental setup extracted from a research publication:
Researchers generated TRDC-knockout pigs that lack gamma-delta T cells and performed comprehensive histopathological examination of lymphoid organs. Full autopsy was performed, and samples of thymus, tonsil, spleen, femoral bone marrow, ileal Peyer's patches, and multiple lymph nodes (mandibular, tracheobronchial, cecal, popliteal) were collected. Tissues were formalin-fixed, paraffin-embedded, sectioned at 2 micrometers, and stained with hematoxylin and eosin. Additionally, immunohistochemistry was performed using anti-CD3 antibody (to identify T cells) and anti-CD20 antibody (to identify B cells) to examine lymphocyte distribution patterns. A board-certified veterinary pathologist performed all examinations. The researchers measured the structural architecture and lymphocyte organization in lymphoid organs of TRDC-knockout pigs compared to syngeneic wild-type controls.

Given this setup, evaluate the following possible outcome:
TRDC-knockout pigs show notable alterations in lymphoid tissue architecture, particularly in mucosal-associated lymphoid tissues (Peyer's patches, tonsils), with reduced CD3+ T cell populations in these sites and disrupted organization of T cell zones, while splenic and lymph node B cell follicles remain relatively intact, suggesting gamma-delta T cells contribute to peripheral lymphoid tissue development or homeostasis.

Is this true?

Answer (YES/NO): NO